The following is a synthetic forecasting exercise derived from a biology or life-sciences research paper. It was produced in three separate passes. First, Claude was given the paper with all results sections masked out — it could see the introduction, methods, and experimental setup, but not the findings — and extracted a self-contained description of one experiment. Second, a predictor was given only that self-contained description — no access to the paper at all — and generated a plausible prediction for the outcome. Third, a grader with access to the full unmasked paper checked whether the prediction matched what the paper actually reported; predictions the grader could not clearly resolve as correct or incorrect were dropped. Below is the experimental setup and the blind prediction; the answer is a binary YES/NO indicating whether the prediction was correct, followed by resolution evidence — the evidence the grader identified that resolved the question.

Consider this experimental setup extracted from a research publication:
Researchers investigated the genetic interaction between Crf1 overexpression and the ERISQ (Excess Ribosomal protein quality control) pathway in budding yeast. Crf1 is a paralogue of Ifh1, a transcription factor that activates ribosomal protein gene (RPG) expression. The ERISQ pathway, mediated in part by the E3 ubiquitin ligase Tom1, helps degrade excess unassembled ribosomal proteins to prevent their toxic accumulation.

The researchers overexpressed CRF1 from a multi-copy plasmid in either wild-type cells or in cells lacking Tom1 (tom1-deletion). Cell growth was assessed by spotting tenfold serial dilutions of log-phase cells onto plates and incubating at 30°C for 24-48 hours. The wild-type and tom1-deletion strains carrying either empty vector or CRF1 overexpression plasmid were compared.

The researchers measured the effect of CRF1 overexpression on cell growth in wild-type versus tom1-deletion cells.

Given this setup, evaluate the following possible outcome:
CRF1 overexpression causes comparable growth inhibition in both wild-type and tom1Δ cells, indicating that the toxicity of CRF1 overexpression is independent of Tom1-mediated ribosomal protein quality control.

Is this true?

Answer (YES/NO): NO